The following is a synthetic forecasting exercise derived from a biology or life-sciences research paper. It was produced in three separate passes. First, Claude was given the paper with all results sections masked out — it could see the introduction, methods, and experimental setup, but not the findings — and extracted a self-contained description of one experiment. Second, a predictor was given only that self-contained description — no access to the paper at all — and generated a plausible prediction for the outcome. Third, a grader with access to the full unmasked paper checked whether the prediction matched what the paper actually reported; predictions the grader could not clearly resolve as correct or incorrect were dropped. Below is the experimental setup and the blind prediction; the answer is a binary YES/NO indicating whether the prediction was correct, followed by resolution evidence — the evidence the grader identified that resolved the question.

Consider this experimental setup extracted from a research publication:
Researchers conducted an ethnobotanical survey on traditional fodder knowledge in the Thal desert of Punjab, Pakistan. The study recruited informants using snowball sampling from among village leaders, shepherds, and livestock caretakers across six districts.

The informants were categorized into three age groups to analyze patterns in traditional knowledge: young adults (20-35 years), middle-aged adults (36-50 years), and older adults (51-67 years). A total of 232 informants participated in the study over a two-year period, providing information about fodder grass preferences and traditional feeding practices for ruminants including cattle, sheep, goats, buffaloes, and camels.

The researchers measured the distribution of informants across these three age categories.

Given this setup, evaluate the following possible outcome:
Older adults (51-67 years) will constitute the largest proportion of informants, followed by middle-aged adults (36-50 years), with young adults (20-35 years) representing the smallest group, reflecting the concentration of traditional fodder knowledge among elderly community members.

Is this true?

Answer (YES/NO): NO